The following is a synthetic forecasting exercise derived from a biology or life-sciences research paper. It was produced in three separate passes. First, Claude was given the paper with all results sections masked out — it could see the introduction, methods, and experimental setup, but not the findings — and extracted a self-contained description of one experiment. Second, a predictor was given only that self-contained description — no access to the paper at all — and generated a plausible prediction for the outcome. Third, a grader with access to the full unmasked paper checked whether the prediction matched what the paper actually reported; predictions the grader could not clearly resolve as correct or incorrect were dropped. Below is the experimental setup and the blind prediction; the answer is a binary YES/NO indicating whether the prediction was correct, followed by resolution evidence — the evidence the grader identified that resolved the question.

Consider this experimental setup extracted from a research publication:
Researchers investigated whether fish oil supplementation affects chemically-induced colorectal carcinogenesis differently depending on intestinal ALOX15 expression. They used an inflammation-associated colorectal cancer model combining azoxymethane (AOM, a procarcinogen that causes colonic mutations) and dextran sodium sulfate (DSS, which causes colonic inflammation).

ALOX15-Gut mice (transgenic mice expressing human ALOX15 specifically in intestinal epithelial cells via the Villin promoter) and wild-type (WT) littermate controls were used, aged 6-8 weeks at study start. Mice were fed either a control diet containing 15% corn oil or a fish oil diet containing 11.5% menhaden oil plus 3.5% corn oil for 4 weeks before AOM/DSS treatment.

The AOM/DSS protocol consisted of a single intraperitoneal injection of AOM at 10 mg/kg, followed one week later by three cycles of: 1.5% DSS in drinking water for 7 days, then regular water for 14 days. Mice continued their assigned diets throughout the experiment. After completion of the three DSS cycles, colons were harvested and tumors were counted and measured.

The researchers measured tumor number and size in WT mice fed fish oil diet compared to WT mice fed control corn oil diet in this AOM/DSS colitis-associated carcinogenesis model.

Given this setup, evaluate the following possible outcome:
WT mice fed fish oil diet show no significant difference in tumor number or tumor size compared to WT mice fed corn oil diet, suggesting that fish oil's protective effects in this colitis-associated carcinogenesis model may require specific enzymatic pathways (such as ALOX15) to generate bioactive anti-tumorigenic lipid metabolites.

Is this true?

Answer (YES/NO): NO